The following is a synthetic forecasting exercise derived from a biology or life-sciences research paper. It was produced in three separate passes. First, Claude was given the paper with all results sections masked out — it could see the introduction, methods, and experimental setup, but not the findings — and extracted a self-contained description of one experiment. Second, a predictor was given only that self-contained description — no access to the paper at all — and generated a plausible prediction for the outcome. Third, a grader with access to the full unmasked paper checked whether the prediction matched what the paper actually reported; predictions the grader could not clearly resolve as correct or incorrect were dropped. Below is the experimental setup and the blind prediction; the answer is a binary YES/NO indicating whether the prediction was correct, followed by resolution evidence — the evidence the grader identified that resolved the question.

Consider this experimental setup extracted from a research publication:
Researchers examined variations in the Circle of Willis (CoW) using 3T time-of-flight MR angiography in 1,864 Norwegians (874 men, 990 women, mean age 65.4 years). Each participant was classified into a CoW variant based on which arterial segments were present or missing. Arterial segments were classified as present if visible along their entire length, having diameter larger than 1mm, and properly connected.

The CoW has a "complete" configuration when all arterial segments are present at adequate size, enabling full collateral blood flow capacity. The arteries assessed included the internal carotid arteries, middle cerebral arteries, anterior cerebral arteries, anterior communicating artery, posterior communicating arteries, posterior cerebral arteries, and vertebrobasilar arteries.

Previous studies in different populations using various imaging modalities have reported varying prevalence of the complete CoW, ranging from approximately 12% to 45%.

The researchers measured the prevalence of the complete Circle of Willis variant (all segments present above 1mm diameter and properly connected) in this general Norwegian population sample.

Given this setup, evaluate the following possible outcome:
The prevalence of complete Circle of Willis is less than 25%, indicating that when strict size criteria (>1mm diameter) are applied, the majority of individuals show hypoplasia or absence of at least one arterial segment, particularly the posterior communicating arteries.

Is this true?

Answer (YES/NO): YES